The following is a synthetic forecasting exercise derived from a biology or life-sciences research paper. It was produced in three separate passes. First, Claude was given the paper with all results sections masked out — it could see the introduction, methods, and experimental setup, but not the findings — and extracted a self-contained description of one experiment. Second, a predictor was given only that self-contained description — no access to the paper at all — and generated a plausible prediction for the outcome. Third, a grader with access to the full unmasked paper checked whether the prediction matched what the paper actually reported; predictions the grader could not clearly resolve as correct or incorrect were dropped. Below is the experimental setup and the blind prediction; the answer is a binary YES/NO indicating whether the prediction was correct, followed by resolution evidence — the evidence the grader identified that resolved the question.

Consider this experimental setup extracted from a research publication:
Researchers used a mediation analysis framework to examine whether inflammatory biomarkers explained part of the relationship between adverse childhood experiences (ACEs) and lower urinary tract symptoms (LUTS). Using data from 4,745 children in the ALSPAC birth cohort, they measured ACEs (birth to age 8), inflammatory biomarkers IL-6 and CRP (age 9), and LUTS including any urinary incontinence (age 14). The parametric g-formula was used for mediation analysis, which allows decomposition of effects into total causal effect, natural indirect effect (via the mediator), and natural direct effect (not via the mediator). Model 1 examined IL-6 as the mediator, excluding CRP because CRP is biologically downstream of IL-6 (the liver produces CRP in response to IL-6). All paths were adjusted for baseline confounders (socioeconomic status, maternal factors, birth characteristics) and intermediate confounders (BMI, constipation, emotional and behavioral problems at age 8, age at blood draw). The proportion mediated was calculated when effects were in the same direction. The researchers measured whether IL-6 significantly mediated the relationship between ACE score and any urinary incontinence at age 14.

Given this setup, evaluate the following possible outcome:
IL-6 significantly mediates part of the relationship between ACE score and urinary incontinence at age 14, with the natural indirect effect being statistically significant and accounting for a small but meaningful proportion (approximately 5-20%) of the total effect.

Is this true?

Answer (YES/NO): NO